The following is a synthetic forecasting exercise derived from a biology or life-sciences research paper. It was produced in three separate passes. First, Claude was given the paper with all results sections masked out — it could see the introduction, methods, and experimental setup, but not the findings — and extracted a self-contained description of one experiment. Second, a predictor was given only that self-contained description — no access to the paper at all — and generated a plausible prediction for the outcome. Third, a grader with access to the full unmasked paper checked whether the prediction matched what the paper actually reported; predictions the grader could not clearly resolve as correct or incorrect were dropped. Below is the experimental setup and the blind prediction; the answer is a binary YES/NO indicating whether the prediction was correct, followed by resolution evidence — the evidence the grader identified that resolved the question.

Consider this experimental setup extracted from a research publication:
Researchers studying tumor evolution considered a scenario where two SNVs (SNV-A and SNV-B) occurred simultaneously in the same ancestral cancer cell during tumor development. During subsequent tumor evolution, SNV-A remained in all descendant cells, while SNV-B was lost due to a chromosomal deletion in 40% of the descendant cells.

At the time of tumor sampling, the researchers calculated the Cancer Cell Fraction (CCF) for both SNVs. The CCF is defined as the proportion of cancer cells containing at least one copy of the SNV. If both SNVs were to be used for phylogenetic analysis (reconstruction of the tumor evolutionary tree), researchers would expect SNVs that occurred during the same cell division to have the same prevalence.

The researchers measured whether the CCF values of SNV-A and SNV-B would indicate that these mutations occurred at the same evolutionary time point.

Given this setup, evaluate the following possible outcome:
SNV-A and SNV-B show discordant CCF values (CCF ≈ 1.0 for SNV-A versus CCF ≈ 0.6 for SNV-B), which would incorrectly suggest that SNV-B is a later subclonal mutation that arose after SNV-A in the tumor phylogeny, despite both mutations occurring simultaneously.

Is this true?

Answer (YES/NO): YES